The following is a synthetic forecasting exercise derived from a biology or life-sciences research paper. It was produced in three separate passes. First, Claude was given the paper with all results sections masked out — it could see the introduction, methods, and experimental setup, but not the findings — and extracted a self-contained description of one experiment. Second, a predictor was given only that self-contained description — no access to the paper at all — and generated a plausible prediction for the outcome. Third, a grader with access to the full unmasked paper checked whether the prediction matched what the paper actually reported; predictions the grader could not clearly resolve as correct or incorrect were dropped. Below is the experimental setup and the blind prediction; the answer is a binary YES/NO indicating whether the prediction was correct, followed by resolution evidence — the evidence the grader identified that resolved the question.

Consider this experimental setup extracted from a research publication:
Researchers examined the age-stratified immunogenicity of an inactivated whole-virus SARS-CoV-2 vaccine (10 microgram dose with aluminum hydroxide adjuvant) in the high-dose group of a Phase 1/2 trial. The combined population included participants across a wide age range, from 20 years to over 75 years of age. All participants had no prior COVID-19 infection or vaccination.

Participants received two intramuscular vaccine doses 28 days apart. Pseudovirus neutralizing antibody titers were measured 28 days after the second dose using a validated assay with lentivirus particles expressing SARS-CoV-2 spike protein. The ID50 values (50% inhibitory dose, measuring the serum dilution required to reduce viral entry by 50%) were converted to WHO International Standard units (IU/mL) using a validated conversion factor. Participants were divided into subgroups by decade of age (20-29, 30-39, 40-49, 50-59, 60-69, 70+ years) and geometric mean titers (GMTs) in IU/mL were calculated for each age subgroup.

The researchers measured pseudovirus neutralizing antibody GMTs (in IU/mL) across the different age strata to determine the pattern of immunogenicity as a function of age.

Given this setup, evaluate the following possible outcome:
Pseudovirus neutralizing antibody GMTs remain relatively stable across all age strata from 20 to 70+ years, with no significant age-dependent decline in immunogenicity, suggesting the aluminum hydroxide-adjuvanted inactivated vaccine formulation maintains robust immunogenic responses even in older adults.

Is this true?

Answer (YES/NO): NO